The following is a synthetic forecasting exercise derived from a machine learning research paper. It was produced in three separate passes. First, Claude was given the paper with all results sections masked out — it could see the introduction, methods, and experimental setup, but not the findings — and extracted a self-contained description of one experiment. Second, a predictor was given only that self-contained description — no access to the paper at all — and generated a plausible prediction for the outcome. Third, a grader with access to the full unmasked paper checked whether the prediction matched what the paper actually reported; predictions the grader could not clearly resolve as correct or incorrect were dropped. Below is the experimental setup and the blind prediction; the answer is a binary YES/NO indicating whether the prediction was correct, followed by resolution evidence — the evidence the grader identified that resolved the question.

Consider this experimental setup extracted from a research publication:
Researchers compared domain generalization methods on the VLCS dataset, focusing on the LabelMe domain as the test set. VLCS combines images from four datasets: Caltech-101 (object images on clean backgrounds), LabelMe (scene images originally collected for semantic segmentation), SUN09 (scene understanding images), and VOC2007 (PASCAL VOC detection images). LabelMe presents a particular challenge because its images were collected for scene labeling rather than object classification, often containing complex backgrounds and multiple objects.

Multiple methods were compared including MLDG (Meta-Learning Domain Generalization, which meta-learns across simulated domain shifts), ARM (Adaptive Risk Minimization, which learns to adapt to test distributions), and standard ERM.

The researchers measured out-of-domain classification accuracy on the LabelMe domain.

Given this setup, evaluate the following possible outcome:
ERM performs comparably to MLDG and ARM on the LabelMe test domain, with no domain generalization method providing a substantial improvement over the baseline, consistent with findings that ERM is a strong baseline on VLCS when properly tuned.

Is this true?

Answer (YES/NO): YES